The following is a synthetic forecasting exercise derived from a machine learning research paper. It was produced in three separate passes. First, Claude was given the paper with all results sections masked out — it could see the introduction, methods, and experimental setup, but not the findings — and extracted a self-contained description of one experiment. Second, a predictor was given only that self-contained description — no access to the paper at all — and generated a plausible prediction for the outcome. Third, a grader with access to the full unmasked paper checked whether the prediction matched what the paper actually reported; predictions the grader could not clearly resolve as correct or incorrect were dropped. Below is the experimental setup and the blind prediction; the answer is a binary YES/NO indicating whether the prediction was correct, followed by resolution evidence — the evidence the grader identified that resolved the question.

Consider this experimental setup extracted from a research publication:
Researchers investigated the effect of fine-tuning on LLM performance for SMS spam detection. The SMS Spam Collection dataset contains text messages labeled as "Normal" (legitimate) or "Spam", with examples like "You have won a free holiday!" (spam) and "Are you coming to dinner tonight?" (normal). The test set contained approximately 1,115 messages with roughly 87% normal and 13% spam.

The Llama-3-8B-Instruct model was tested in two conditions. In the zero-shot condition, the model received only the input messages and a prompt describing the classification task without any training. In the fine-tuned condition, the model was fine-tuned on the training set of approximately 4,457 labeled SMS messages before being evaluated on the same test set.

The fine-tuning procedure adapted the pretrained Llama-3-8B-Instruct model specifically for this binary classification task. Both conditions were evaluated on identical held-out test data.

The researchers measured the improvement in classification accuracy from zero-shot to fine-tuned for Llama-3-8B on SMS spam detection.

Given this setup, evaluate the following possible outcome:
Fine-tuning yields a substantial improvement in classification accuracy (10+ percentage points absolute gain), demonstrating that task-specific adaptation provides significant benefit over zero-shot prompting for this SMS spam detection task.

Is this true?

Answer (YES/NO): YES